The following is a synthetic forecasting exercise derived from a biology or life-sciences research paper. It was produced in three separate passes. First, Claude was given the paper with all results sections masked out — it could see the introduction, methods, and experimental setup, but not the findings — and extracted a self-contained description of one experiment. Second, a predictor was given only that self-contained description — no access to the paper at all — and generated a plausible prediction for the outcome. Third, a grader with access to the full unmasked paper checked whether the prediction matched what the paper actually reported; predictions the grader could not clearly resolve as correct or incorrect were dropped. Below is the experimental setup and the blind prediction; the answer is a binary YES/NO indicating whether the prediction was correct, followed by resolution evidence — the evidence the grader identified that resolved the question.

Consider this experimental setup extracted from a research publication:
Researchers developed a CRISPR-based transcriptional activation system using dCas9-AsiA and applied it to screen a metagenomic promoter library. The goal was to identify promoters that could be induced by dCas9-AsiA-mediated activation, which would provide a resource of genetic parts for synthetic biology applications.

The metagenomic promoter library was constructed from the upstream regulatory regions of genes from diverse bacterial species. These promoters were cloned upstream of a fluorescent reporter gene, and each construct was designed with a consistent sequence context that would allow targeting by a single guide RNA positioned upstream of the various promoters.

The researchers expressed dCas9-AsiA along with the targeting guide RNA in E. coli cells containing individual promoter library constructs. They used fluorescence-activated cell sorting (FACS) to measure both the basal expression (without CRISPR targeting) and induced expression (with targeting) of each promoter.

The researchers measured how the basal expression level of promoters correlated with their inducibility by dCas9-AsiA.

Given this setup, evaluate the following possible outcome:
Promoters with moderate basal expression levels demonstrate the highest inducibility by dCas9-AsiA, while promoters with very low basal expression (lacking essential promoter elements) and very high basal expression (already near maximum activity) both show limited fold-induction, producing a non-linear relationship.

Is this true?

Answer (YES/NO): NO